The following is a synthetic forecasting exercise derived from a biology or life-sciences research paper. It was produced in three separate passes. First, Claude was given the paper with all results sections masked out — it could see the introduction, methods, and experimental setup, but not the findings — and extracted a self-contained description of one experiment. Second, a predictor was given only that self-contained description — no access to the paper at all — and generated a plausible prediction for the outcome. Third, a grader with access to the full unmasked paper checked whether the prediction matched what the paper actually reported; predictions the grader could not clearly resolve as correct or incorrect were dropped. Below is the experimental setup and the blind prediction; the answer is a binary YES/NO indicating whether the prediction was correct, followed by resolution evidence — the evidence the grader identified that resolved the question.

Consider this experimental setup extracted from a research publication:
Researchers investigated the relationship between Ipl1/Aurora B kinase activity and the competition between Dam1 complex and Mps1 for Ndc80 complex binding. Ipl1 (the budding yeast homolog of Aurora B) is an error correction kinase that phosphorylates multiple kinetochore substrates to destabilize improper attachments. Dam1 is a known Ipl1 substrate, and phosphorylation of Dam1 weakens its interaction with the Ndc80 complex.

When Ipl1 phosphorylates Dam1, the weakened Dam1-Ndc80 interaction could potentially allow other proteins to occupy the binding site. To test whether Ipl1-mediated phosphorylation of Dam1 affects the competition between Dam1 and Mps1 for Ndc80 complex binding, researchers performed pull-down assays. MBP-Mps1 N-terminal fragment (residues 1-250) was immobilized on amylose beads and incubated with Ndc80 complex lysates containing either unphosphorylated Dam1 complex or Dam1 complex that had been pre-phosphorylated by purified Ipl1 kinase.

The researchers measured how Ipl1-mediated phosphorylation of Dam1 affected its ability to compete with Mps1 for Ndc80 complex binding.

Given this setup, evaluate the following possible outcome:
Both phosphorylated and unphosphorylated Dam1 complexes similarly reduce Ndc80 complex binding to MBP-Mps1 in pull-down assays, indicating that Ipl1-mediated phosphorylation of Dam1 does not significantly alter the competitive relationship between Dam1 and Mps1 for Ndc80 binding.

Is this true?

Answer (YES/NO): NO